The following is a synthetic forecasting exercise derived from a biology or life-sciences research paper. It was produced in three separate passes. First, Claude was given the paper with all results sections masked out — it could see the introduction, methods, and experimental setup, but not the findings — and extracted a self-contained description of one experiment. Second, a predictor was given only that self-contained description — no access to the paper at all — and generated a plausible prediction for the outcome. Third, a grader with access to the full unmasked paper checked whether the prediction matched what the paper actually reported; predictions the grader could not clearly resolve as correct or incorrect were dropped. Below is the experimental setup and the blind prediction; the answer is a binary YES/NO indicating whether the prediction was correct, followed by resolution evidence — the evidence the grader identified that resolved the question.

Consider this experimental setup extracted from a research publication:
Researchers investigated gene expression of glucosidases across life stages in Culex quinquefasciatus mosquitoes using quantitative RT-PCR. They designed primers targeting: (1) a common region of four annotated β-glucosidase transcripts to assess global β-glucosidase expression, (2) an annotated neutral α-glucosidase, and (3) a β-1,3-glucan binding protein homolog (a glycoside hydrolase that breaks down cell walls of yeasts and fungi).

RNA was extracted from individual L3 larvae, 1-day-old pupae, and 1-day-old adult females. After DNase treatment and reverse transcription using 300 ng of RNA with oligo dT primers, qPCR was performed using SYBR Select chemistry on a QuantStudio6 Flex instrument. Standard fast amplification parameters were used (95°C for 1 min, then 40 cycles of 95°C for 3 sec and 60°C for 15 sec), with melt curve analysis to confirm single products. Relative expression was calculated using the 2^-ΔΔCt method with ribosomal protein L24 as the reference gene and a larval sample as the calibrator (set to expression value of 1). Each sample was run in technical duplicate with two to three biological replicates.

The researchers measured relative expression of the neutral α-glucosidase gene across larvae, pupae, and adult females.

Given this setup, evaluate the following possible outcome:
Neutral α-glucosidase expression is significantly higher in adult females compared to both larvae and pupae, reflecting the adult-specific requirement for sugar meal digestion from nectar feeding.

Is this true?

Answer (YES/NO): NO